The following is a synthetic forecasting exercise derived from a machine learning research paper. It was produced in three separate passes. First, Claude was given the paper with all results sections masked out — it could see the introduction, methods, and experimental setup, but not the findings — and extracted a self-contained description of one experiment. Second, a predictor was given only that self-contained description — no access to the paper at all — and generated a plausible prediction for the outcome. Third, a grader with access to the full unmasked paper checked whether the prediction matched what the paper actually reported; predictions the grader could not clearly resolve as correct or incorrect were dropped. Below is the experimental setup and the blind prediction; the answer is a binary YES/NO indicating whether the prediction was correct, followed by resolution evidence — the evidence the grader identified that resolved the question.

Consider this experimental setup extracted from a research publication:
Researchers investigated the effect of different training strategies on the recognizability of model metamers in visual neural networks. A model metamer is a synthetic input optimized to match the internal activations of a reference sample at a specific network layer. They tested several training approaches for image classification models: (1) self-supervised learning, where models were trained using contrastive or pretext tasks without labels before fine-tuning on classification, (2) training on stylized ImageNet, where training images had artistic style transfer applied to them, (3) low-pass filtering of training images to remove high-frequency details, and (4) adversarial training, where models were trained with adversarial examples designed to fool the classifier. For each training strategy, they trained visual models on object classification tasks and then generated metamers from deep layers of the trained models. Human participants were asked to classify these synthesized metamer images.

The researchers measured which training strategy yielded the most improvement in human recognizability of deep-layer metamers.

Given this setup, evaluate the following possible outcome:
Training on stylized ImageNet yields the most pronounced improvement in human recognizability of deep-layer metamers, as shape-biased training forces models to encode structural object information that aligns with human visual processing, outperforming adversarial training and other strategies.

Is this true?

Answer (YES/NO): NO